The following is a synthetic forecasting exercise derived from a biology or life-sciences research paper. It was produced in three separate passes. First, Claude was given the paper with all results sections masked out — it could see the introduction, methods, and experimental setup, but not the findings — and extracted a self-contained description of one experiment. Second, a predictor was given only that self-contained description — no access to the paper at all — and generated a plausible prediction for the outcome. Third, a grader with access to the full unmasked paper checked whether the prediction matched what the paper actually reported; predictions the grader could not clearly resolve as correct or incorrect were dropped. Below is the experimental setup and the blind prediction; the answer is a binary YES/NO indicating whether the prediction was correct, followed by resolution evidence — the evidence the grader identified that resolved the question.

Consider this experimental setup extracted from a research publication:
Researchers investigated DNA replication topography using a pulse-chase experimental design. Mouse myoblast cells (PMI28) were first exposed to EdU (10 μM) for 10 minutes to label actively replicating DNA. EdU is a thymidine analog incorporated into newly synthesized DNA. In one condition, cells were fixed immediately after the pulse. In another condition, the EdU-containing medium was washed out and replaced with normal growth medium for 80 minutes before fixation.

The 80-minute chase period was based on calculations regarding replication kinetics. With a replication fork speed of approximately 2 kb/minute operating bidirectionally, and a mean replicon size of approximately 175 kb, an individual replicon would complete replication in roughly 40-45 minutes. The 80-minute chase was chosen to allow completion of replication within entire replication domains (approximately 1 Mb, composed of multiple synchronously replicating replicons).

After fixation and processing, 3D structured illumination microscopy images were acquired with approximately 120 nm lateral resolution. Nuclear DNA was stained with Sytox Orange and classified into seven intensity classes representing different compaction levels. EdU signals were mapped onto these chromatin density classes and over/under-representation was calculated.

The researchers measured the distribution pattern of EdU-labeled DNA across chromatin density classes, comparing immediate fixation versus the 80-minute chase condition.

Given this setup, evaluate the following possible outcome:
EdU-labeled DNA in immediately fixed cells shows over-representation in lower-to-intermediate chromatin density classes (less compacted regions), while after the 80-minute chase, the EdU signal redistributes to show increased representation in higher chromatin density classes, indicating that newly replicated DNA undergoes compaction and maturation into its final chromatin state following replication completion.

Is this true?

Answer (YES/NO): NO